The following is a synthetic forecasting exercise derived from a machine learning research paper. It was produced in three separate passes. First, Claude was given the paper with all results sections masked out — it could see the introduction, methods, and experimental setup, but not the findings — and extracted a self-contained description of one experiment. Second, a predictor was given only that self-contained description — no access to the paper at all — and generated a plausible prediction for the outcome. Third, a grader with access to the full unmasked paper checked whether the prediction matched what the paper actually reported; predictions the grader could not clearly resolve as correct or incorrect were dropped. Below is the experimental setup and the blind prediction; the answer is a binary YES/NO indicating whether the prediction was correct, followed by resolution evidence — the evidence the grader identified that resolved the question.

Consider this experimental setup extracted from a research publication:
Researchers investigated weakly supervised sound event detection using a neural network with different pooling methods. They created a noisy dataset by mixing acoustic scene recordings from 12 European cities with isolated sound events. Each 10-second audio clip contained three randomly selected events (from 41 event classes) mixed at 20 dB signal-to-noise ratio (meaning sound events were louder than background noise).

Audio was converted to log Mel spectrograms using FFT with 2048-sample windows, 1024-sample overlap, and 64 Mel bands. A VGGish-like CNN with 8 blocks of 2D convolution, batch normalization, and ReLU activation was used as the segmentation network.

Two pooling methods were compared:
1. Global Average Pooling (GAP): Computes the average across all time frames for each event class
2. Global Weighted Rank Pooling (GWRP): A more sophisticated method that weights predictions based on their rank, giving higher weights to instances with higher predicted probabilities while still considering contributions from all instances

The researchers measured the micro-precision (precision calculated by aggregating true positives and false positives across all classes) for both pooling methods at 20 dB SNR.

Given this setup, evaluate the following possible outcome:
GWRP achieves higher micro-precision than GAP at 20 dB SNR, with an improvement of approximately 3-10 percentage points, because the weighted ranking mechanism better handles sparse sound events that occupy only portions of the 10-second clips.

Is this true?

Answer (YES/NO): NO